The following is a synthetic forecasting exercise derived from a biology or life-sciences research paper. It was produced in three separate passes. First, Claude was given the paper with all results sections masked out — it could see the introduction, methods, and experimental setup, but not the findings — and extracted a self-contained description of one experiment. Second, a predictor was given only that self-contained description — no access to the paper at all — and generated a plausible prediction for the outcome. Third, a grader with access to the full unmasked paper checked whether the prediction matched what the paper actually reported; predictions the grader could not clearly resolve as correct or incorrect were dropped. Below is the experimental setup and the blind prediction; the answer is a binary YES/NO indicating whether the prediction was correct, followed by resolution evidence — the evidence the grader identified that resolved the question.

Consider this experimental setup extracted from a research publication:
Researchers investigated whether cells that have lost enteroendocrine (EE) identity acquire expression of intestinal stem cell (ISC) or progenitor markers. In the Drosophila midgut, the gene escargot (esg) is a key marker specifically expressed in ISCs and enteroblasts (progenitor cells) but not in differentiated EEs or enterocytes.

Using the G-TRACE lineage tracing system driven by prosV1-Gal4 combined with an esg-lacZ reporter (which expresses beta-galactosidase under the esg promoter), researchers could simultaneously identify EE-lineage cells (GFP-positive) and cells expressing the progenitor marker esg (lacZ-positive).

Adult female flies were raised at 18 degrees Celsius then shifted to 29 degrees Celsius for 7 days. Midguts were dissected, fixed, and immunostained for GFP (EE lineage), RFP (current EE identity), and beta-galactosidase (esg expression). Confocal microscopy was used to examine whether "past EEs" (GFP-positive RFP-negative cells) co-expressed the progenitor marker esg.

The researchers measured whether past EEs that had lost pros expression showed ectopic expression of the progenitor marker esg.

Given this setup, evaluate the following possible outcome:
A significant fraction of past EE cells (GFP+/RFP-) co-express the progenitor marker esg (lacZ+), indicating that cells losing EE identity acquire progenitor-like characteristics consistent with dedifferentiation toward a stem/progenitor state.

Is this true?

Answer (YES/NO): YES